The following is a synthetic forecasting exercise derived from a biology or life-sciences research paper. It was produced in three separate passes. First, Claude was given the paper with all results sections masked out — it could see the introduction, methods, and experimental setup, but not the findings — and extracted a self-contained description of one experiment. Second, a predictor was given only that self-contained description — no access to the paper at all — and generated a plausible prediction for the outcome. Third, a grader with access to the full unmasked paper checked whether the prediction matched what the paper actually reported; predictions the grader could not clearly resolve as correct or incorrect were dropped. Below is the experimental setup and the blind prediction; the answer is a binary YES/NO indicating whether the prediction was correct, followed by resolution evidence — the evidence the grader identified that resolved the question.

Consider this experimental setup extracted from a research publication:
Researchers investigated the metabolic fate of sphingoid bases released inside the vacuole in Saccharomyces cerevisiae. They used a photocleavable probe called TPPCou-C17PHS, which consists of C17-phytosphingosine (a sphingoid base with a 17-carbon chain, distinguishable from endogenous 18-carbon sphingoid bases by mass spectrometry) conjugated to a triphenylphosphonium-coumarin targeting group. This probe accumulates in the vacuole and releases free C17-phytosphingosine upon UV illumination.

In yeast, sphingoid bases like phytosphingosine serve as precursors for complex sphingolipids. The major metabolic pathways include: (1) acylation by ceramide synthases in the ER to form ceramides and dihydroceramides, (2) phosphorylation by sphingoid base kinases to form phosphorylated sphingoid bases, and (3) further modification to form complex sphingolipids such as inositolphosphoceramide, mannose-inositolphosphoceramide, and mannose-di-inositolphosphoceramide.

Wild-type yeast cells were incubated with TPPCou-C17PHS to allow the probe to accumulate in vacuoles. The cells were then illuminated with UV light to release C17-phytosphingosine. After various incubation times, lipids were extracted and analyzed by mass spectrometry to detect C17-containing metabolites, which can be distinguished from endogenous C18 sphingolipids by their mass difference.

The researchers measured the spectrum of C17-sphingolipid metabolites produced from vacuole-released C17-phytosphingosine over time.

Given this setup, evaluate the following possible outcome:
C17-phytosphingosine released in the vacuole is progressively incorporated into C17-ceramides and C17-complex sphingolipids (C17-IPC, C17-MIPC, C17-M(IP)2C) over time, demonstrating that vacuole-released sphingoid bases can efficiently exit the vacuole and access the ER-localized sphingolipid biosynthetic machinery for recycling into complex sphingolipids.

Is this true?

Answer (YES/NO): YES